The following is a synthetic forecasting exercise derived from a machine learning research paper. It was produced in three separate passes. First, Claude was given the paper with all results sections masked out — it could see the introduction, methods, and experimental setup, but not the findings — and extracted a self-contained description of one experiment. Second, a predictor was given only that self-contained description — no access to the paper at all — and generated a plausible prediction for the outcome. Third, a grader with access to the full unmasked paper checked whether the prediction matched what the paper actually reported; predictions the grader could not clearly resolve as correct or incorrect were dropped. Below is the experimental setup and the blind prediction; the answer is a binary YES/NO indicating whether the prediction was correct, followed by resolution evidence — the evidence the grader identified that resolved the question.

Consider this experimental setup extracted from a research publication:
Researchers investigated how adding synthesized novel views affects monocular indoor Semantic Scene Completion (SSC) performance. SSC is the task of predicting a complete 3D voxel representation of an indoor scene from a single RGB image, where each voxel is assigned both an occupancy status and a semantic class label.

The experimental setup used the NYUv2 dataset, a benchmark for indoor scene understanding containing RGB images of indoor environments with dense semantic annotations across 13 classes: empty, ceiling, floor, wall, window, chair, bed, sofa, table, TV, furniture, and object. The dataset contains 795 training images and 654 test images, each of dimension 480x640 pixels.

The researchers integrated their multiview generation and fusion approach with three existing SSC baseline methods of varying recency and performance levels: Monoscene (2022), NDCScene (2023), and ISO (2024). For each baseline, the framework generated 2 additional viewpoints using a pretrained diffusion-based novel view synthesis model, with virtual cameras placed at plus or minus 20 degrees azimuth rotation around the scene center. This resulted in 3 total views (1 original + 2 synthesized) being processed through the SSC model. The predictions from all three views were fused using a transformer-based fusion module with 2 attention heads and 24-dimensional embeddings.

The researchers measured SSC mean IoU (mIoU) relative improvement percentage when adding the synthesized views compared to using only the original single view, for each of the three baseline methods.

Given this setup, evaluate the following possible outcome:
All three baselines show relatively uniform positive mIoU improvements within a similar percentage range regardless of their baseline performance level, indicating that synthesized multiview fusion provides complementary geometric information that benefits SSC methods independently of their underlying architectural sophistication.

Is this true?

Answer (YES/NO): NO